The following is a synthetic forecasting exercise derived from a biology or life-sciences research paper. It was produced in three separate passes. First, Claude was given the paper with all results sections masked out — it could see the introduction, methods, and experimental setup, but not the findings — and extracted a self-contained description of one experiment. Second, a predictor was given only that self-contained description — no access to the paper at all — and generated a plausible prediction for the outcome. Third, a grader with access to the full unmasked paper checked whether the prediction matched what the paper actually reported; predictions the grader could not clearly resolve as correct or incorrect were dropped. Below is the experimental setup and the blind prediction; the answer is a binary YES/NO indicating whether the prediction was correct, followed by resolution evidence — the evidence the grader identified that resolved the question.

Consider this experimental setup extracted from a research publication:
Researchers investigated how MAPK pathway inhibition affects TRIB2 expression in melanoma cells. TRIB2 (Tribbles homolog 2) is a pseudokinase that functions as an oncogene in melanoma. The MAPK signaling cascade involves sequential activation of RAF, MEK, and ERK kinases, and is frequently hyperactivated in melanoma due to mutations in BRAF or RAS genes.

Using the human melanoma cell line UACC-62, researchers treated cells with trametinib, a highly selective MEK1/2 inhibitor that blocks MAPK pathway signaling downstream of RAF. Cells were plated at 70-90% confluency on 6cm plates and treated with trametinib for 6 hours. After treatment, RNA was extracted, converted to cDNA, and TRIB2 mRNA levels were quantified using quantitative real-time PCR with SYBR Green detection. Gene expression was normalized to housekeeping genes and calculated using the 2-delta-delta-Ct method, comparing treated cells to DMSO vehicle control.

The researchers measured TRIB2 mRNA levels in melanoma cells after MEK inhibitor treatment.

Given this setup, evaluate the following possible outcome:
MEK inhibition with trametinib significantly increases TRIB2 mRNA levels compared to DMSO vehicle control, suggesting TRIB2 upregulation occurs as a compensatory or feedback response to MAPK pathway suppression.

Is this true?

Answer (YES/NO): NO